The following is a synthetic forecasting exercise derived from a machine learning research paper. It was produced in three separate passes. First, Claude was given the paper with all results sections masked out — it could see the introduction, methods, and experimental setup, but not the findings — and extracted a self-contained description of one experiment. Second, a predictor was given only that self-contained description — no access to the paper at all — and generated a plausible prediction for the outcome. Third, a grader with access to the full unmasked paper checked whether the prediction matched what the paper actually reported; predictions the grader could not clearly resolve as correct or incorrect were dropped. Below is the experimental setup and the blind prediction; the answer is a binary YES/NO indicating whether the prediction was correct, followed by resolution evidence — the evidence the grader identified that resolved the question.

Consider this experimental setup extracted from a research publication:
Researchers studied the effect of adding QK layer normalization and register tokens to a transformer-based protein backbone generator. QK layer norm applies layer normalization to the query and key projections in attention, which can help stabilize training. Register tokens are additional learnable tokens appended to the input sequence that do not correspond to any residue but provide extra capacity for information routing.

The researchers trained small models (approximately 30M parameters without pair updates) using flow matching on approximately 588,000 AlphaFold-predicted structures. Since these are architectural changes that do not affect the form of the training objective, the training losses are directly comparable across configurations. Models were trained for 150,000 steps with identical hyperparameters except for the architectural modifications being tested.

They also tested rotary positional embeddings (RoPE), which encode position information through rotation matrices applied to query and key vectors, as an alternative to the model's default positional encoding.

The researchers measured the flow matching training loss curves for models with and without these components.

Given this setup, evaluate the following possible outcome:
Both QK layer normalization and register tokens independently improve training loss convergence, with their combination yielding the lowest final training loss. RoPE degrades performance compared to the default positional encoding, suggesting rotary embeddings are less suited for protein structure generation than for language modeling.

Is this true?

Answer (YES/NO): NO